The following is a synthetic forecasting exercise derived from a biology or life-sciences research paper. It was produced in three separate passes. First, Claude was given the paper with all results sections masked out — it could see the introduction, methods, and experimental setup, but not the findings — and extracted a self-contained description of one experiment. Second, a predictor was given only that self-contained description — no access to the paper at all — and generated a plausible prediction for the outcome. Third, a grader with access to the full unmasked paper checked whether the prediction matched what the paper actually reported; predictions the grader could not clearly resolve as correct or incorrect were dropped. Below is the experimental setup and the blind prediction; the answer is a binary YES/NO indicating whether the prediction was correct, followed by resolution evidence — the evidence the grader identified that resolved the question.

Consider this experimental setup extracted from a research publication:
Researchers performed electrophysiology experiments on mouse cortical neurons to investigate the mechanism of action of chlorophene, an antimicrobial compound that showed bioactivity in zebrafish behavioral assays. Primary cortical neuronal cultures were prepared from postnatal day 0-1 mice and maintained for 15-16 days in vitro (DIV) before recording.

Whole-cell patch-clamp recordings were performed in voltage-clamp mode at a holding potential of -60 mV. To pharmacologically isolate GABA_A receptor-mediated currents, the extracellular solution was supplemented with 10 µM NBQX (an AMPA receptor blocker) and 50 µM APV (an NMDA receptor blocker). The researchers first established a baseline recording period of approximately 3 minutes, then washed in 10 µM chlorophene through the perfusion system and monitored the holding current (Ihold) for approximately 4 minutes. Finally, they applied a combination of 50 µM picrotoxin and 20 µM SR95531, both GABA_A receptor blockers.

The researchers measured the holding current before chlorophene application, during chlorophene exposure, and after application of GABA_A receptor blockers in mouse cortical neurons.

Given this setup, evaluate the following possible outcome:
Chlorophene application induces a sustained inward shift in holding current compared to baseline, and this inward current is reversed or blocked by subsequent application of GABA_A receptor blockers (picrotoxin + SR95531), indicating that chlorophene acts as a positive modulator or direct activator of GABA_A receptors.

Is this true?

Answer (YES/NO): YES